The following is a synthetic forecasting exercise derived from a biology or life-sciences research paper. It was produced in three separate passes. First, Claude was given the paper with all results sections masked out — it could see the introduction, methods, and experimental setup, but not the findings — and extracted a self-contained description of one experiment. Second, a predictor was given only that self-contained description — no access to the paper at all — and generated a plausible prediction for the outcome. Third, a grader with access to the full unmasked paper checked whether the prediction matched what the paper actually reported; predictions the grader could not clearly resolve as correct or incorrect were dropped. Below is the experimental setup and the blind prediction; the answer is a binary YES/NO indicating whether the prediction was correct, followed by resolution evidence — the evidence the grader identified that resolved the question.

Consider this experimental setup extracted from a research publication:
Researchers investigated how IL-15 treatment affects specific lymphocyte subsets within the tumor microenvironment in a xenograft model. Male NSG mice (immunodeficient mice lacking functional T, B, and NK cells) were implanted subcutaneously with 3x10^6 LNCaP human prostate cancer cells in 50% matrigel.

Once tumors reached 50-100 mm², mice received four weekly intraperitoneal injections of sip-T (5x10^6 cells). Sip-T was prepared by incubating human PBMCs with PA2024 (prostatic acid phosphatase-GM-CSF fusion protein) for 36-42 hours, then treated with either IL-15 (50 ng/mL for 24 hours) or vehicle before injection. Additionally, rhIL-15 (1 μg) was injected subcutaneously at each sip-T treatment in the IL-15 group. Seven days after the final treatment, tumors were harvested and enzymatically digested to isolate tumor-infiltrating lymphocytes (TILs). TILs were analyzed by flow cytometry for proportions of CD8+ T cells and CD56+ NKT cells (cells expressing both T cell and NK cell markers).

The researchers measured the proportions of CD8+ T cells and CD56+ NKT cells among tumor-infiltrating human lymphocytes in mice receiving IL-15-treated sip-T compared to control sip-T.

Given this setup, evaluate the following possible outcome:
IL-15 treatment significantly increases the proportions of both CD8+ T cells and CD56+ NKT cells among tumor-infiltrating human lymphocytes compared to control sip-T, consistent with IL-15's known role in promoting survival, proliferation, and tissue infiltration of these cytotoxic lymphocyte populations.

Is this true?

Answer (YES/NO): YES